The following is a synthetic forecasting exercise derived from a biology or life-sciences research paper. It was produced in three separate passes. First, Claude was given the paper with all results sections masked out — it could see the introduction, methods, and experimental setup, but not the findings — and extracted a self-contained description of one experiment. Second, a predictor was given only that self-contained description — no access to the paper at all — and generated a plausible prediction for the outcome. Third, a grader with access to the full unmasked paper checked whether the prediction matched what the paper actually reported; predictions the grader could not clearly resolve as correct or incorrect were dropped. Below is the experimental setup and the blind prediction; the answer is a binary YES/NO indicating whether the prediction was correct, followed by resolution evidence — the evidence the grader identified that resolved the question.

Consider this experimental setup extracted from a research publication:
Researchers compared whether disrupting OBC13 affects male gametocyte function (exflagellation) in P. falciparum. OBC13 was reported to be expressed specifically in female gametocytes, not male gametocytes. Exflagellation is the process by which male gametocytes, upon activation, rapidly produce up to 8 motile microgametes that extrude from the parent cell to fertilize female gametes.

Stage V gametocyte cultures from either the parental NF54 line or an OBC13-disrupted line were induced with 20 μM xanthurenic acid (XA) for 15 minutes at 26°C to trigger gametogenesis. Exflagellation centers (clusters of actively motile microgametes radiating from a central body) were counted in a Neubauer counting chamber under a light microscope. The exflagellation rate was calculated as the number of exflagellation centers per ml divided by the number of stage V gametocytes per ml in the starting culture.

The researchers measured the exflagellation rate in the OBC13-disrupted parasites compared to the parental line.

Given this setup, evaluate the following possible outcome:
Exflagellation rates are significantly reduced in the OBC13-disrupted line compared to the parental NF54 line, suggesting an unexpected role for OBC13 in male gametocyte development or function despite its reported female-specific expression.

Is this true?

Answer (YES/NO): NO